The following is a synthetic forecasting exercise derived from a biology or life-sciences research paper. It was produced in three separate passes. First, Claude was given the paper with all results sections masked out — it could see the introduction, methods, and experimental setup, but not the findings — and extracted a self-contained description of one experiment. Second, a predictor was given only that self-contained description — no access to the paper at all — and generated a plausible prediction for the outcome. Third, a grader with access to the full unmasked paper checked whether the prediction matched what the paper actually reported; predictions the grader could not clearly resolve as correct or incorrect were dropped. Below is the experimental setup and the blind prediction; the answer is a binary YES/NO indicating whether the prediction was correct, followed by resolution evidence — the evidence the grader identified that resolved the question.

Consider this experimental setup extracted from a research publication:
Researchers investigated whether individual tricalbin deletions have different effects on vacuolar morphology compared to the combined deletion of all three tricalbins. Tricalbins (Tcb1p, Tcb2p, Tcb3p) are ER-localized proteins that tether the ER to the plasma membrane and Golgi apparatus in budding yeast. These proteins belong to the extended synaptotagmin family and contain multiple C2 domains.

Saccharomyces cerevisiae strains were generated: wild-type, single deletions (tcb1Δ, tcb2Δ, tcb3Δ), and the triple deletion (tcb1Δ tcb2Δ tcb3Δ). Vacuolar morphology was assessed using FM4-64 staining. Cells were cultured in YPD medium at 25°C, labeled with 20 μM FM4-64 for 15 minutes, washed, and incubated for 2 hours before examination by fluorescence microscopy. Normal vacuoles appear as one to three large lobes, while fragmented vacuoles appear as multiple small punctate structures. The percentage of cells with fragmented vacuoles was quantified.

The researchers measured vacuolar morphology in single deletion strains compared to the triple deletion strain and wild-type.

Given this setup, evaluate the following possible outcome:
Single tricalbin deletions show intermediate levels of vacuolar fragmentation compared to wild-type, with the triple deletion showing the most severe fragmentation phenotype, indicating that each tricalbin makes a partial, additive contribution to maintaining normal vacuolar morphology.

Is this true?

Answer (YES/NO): NO